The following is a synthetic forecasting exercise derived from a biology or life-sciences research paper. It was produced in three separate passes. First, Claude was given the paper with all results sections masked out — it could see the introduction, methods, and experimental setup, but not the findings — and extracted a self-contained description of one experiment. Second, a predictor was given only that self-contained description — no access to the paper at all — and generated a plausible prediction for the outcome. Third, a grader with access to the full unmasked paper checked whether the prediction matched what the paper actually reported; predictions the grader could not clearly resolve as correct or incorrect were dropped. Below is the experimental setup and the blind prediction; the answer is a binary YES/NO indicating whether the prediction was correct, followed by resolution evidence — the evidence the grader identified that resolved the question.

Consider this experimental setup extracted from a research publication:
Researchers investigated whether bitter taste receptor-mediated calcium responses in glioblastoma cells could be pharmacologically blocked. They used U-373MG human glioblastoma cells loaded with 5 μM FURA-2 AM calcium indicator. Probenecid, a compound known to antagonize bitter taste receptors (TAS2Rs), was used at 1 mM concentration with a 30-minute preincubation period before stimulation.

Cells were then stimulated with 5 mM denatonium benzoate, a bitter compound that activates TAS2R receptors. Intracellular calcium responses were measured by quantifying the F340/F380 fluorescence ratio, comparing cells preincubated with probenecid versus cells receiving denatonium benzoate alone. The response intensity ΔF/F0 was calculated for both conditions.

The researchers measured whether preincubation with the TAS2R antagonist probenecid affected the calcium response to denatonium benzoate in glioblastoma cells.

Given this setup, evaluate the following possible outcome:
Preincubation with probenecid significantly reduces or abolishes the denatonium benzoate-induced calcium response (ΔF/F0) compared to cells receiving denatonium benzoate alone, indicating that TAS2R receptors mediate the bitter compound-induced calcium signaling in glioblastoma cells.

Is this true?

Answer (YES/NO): YES